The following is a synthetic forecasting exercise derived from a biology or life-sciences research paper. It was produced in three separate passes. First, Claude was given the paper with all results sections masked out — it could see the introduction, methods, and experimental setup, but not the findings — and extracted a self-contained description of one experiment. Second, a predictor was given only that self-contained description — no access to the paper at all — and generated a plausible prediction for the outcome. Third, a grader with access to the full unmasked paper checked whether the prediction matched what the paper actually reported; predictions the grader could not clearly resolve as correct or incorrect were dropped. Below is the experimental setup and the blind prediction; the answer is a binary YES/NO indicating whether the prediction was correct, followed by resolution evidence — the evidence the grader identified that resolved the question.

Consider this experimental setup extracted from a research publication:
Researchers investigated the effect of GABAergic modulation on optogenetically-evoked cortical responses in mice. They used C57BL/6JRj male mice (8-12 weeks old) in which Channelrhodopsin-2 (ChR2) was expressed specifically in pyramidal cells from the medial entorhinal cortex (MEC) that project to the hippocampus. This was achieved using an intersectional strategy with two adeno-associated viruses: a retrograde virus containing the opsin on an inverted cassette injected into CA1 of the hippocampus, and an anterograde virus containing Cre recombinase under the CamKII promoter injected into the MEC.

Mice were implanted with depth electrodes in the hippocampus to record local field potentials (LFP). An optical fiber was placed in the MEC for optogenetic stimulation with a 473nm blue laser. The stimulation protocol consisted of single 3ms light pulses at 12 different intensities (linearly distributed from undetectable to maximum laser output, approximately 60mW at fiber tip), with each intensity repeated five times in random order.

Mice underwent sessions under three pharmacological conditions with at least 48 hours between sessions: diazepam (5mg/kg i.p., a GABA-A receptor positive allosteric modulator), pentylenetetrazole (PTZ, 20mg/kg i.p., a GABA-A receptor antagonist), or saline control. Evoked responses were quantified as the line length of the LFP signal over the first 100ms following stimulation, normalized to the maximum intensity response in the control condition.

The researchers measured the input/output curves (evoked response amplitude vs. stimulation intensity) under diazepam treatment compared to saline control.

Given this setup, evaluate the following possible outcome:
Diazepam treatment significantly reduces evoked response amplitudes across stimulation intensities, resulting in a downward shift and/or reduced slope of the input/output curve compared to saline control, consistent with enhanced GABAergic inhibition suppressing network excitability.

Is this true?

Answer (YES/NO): YES